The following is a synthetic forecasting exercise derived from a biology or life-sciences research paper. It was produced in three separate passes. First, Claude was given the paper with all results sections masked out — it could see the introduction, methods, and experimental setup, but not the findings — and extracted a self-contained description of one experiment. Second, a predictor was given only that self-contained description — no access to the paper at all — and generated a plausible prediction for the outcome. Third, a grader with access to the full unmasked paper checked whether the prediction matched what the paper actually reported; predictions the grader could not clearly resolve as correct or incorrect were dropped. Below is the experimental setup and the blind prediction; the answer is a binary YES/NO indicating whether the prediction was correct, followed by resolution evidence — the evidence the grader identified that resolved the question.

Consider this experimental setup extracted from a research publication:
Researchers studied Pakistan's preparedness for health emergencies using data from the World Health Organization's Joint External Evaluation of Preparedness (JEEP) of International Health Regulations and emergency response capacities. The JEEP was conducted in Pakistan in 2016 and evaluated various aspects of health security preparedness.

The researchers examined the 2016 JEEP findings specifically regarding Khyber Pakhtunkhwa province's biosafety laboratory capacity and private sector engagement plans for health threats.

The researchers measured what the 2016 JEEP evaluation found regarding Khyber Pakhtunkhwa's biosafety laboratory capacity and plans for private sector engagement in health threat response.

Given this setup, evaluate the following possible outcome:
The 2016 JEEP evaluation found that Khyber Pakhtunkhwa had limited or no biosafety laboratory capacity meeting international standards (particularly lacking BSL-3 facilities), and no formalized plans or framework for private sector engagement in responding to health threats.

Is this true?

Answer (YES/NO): NO